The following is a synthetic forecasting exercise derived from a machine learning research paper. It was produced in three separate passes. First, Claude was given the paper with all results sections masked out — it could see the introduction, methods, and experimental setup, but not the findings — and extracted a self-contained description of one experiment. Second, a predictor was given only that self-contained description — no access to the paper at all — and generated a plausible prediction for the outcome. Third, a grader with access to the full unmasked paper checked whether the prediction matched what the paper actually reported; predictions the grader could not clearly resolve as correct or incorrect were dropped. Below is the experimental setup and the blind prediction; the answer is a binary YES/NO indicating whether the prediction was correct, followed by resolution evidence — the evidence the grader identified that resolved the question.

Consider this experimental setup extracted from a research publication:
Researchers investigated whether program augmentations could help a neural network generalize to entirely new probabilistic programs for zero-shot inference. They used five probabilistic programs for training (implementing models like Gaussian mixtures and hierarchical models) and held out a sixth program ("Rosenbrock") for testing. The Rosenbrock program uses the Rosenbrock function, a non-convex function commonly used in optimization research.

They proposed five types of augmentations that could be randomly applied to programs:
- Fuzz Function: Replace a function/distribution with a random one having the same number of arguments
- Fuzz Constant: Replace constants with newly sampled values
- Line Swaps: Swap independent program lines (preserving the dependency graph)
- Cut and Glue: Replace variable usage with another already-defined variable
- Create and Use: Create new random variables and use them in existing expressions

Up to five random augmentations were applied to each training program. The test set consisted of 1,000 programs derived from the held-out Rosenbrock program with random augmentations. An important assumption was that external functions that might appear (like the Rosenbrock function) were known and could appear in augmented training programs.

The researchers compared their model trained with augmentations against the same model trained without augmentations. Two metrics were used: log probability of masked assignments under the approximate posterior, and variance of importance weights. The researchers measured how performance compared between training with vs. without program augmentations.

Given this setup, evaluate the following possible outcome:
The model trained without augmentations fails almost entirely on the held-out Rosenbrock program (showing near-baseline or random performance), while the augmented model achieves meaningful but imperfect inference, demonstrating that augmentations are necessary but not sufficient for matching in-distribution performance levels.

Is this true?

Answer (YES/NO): NO